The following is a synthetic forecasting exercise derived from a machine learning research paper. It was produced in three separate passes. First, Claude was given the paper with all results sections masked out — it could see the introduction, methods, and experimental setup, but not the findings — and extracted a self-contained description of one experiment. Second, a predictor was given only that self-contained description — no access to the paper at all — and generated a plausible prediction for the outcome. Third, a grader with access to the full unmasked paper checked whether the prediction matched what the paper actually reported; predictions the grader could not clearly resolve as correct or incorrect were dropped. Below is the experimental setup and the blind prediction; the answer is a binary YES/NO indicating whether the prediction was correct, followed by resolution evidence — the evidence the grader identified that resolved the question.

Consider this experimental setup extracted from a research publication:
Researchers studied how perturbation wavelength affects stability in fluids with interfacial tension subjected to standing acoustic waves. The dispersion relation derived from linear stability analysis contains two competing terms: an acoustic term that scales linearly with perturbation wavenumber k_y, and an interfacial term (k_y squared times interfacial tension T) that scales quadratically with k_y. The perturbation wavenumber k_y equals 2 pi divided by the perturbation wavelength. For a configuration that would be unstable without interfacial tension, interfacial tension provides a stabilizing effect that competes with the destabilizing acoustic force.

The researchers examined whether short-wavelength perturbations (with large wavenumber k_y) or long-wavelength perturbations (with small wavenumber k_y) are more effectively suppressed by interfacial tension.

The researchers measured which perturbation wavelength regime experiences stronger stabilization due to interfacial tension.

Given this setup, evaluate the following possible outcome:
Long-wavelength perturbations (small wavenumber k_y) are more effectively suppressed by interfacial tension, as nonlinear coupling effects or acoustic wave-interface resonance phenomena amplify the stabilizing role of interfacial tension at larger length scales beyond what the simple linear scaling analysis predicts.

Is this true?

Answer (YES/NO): NO